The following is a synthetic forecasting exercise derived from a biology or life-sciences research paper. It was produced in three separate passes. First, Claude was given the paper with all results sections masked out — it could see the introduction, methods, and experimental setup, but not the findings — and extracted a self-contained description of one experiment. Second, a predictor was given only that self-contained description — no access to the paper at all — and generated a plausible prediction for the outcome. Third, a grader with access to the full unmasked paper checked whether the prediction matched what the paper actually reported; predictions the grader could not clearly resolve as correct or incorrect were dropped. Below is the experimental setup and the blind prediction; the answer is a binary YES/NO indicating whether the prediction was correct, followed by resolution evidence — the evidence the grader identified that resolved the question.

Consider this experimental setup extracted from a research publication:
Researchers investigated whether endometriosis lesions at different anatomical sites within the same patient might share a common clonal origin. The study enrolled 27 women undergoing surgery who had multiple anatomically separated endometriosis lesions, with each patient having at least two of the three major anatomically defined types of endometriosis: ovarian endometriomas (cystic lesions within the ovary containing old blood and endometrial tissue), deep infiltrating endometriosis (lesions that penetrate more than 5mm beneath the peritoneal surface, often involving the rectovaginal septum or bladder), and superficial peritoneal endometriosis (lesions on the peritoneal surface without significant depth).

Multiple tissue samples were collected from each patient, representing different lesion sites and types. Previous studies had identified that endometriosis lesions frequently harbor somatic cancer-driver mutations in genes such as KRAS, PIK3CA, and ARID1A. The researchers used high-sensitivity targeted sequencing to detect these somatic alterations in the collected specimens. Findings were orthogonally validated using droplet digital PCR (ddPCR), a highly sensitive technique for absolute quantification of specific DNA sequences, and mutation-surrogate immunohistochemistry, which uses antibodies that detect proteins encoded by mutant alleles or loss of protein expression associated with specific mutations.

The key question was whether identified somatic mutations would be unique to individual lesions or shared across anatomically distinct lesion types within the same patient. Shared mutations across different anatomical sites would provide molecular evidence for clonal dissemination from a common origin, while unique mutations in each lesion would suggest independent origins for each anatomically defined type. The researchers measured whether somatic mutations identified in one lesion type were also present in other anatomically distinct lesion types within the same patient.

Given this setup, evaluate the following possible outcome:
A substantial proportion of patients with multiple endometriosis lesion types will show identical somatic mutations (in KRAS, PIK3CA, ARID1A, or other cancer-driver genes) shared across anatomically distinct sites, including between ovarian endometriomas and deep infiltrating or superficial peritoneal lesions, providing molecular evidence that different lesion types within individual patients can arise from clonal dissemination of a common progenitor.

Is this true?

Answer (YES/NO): YES